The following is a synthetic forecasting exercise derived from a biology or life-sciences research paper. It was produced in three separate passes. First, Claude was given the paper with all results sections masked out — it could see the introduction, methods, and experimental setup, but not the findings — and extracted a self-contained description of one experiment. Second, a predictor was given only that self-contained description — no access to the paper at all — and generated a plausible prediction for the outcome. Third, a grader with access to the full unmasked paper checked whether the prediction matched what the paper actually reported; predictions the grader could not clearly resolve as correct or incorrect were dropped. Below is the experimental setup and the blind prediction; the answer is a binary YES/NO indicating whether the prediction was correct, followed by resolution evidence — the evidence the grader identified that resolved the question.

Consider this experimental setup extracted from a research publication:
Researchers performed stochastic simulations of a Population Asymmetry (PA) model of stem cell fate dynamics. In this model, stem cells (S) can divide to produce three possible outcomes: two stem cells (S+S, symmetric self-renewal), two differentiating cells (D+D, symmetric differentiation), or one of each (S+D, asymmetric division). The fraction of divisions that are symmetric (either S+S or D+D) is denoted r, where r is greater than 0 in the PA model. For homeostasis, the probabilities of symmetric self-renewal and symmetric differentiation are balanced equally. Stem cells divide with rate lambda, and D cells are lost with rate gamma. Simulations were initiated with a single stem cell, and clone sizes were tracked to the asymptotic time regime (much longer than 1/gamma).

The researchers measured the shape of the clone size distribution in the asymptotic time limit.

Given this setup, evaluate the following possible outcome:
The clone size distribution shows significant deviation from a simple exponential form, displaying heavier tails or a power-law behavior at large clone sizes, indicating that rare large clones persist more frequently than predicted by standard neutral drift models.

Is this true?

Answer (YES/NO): NO